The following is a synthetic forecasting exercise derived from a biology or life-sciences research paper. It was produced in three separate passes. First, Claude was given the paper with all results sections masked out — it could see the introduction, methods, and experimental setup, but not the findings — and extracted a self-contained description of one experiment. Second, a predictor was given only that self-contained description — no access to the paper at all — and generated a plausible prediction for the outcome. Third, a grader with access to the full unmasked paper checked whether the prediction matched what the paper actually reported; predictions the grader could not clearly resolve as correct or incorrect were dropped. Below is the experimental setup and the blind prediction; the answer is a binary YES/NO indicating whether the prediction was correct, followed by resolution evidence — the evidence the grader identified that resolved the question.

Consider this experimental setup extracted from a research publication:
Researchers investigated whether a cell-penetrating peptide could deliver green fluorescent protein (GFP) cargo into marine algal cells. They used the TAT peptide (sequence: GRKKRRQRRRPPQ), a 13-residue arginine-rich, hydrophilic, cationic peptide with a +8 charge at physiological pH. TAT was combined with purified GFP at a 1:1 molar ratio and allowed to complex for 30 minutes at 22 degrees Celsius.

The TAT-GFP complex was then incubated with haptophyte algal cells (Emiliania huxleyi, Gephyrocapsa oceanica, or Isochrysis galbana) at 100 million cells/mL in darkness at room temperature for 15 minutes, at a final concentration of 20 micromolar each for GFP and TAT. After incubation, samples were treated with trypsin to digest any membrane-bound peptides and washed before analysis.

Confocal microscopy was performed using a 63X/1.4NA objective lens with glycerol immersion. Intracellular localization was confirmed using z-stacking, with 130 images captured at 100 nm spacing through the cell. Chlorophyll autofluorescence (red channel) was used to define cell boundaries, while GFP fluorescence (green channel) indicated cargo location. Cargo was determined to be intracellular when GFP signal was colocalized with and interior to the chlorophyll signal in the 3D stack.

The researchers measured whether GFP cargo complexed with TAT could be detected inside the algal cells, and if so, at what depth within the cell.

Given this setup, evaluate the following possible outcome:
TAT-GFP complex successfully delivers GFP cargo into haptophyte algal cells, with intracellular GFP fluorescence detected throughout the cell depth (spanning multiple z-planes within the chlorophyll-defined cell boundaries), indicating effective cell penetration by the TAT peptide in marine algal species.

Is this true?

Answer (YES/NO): YES